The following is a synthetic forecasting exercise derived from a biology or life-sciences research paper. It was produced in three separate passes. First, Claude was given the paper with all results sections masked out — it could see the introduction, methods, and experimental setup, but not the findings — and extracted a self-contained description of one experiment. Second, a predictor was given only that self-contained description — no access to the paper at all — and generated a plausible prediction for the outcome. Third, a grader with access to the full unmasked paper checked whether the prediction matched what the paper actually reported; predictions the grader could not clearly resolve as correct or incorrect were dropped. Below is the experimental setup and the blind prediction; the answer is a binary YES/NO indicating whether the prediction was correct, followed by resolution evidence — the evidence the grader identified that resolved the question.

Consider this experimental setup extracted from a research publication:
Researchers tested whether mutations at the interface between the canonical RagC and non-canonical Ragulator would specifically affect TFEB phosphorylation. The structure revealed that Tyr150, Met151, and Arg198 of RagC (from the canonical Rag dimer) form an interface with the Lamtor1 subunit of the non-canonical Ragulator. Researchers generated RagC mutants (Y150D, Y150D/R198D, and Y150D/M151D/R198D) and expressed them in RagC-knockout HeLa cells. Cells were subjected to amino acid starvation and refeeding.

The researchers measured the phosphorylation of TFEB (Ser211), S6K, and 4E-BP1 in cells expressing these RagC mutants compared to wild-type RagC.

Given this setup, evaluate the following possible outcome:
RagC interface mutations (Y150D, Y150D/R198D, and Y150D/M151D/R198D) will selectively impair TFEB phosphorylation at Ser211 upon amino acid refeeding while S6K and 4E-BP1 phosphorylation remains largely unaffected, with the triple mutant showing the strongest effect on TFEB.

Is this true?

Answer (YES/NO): NO